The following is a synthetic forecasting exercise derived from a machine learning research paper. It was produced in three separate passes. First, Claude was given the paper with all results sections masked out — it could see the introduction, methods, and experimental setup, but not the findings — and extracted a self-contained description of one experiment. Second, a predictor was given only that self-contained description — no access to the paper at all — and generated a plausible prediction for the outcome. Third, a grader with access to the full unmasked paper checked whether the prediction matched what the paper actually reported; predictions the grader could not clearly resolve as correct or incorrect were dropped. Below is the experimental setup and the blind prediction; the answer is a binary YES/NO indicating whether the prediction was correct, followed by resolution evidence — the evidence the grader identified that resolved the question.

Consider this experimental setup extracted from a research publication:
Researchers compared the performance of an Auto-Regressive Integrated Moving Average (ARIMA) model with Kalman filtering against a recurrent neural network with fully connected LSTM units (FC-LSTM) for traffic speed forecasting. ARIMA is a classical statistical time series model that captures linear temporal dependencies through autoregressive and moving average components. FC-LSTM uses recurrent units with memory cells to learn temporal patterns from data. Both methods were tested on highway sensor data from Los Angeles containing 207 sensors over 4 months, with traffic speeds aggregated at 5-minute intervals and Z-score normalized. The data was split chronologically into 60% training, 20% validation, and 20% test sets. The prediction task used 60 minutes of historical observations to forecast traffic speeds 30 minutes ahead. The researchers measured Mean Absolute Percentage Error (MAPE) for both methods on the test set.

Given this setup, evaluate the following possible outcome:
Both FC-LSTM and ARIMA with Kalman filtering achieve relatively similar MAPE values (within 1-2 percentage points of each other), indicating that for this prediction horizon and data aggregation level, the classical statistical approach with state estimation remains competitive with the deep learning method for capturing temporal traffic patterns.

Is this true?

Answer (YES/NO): YES